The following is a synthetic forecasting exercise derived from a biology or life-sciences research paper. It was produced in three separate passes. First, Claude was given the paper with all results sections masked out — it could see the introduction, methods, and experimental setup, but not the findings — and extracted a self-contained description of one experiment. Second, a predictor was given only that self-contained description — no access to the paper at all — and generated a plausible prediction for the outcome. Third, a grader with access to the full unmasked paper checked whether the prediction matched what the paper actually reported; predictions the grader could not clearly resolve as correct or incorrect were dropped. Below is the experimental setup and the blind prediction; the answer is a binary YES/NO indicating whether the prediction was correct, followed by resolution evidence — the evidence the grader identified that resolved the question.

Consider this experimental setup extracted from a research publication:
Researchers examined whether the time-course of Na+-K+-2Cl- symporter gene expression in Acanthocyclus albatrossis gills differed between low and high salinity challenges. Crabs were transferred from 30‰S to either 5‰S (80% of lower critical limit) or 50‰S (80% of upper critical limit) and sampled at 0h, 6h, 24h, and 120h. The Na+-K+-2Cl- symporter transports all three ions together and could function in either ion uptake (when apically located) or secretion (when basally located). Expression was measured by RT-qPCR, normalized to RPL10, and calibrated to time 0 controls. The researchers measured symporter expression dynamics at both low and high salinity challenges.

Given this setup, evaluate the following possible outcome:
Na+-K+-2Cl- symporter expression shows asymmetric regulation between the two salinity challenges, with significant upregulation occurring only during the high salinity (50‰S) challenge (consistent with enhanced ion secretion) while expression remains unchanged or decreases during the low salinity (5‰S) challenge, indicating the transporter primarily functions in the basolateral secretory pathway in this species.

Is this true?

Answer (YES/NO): NO